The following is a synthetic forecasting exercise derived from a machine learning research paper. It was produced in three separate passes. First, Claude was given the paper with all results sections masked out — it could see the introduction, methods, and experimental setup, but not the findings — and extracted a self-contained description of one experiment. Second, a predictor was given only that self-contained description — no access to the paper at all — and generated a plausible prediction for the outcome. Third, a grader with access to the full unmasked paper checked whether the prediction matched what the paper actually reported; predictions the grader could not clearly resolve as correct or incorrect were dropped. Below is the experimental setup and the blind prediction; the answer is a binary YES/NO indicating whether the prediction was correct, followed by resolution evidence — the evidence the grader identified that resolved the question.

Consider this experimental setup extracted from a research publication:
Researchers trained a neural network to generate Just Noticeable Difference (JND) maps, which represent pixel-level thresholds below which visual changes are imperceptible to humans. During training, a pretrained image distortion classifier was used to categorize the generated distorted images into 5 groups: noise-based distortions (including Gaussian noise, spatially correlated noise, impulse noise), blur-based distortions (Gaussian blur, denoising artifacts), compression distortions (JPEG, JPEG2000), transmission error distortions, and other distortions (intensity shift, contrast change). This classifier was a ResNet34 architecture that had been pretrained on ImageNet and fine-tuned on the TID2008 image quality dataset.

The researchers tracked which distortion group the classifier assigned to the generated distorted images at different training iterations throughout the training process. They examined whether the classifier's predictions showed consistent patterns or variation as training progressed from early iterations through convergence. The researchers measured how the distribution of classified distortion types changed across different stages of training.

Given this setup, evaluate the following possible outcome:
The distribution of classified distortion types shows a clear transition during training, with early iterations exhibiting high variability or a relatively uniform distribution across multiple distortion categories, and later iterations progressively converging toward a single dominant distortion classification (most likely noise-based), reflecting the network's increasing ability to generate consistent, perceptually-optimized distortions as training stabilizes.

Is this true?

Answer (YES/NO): NO